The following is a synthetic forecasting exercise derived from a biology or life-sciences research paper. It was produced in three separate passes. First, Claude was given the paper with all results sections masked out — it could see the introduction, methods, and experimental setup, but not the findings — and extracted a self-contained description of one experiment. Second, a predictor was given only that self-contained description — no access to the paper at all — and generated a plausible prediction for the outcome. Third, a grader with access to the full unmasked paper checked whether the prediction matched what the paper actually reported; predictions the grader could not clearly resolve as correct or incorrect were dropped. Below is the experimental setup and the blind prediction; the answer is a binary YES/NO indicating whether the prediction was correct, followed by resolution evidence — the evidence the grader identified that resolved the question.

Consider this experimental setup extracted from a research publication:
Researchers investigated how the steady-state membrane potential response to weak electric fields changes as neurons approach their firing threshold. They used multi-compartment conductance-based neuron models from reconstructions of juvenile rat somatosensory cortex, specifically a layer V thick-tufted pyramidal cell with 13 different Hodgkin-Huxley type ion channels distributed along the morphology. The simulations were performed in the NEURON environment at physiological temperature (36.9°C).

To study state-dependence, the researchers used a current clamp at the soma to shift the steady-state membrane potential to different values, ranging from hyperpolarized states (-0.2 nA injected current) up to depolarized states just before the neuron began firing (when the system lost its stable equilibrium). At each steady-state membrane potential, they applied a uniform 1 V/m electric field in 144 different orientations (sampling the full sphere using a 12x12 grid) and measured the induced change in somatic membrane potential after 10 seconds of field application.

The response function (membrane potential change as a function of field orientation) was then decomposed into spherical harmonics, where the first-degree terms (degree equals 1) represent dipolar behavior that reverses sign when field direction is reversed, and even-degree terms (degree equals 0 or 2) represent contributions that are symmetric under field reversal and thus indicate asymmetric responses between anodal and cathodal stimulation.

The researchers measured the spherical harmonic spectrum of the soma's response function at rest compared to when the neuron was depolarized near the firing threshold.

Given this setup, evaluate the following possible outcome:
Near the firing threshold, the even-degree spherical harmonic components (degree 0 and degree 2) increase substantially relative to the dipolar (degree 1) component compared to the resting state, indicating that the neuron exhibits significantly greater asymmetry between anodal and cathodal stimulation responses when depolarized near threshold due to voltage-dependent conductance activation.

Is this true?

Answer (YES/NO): NO